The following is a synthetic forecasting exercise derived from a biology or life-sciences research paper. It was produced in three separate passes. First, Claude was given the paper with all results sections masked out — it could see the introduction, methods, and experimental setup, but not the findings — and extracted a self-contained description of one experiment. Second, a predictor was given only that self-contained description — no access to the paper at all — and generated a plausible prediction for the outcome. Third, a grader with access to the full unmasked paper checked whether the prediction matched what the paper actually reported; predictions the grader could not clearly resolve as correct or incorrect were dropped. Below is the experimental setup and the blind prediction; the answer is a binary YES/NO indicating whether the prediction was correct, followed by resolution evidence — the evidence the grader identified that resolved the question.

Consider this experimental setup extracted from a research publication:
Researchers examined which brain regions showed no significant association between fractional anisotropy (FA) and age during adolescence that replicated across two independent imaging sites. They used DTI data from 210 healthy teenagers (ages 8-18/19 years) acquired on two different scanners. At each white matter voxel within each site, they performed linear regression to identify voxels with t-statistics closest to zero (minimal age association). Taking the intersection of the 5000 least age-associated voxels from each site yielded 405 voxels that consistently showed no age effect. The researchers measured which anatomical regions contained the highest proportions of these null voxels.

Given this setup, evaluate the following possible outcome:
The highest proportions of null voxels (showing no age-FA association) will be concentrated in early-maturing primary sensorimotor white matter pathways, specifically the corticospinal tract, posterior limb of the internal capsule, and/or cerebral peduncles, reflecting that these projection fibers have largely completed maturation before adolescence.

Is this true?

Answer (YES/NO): NO